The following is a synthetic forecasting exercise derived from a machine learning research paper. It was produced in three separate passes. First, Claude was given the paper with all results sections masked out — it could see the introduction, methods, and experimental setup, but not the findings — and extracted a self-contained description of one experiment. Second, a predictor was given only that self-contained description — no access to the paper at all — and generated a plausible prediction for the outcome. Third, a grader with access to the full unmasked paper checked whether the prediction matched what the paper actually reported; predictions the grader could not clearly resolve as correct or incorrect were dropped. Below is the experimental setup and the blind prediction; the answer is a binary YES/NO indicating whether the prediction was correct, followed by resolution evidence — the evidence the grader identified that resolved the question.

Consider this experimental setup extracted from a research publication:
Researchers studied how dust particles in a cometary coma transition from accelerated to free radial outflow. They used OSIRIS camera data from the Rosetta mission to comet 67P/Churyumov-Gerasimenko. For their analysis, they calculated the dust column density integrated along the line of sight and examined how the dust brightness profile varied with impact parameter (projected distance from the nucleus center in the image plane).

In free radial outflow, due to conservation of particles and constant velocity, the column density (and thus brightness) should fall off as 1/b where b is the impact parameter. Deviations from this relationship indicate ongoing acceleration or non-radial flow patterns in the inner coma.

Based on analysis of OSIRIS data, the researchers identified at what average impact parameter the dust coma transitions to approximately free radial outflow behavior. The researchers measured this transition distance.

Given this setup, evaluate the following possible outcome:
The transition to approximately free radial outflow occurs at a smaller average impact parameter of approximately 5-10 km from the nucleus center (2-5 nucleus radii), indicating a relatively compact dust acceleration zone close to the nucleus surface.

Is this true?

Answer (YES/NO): NO